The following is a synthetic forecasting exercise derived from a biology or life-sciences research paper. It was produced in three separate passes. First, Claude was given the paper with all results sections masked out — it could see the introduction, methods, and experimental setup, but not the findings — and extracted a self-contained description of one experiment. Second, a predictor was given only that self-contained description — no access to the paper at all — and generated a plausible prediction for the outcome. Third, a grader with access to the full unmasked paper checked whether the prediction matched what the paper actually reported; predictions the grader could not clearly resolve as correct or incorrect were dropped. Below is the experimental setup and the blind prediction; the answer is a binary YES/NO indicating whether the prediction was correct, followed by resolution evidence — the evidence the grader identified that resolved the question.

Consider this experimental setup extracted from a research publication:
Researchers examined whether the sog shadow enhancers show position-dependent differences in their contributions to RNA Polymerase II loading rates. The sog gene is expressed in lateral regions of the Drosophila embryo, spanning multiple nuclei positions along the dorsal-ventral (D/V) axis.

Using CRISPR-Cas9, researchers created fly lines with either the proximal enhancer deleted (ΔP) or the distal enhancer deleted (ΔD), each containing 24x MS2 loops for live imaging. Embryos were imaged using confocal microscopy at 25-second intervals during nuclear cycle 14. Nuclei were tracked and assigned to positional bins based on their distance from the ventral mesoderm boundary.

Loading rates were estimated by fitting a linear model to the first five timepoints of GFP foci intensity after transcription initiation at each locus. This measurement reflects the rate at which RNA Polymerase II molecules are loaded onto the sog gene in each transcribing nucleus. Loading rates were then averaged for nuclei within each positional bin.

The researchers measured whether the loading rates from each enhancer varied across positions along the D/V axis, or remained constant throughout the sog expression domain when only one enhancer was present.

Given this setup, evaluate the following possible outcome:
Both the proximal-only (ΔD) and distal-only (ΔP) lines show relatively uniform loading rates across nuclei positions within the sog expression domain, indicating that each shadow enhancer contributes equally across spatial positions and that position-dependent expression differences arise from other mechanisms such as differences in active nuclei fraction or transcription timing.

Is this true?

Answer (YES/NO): NO